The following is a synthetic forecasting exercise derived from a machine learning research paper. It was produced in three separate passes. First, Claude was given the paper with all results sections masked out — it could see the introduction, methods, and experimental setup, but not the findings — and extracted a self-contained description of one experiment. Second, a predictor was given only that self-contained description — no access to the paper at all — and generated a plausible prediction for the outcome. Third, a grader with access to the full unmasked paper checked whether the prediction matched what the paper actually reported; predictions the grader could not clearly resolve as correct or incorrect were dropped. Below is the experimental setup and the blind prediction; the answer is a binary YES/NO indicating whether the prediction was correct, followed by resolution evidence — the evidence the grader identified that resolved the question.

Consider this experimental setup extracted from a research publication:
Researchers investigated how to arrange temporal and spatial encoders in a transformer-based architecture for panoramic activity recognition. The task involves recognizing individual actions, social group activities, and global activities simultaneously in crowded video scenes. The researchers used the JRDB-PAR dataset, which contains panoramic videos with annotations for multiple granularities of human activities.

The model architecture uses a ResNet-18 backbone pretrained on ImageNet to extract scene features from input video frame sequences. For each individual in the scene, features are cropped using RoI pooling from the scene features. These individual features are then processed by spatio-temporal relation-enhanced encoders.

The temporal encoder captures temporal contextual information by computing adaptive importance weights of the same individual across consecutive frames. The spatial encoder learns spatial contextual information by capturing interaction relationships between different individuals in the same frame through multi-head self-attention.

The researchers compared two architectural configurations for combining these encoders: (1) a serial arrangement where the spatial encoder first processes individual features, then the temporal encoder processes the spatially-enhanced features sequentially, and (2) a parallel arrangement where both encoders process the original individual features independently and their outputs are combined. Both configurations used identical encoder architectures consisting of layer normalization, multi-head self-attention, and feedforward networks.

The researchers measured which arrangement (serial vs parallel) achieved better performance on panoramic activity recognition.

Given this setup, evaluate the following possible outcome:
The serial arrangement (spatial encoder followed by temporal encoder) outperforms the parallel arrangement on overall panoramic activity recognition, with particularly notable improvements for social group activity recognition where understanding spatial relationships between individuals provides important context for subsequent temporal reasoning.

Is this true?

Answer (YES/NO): NO